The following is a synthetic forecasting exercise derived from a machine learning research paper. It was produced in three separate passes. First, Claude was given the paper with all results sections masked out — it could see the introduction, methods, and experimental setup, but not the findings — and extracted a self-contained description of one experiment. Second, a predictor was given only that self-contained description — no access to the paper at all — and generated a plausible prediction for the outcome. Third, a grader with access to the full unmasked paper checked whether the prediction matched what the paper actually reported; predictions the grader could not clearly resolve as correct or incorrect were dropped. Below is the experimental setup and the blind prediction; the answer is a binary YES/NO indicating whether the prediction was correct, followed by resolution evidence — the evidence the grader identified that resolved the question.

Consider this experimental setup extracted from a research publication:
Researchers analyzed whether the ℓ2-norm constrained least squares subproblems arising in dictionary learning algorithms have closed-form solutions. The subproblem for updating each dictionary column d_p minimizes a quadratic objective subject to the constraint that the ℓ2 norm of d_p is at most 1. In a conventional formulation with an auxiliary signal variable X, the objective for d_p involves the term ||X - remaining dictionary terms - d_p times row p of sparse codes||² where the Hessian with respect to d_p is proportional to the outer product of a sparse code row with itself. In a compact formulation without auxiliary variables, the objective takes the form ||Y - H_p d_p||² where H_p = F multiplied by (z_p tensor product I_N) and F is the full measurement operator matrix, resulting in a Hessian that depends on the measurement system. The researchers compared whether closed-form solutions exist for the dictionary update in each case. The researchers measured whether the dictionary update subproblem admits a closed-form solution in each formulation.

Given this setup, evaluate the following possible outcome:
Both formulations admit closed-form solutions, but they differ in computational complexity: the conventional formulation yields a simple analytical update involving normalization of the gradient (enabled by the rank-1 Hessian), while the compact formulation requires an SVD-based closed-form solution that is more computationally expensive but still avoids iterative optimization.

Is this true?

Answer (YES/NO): NO